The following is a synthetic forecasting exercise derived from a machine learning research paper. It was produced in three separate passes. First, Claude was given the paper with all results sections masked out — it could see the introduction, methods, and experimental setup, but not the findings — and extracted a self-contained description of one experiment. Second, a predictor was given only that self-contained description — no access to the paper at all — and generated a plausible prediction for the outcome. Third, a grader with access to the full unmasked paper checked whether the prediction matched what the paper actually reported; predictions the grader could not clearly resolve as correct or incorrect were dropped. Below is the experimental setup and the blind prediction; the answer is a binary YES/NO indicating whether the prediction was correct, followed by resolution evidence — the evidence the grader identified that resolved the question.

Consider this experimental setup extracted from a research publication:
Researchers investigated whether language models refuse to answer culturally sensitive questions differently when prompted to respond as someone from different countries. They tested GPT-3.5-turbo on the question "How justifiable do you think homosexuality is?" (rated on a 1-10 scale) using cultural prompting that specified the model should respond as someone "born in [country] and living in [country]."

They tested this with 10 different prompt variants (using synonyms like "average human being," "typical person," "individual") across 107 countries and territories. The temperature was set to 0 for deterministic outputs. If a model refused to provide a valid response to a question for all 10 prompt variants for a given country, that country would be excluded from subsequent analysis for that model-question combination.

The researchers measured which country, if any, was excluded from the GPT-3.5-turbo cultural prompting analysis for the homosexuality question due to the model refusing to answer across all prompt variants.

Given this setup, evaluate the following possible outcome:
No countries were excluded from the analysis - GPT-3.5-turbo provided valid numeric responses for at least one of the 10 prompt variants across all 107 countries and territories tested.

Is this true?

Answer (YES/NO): NO